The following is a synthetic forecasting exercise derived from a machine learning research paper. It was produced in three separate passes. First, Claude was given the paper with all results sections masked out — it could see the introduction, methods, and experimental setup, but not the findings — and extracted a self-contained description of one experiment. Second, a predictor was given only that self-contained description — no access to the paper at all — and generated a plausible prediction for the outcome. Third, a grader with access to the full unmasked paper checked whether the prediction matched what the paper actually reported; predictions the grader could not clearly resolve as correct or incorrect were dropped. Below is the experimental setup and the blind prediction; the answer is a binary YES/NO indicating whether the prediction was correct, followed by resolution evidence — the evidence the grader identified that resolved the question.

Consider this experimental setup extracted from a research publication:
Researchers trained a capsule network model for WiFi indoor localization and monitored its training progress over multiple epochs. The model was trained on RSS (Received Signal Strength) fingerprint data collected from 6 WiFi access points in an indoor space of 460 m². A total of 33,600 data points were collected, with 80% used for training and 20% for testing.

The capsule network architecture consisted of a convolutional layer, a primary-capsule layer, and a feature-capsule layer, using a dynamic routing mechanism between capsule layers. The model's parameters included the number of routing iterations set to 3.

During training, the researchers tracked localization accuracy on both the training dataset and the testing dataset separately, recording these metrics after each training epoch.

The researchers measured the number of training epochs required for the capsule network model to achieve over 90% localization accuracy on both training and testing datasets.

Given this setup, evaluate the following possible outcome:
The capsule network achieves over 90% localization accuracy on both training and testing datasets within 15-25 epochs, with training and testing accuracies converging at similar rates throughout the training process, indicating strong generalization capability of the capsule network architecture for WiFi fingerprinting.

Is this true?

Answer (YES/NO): NO